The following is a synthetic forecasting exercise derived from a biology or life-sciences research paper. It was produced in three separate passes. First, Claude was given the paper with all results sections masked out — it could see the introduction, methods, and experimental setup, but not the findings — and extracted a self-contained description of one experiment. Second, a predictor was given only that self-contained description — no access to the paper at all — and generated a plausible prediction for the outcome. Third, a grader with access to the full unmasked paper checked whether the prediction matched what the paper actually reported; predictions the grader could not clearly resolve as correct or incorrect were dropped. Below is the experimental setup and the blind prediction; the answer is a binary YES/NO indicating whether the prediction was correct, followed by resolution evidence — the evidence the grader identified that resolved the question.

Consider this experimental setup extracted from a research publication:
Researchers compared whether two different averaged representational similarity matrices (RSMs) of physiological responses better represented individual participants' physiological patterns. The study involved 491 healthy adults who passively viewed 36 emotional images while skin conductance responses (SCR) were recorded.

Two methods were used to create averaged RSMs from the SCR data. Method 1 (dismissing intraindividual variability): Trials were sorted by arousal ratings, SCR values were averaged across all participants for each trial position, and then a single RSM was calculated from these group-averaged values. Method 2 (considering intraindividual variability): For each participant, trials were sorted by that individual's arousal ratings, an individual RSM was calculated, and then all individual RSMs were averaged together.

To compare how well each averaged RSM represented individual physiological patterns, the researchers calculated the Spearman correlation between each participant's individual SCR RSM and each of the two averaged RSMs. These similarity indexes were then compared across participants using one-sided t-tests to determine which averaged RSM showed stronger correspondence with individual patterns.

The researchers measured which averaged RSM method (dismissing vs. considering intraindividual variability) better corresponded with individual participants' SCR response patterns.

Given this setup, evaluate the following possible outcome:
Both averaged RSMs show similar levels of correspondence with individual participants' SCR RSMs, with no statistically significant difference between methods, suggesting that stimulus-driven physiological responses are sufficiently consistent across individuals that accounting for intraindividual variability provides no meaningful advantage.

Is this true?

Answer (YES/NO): NO